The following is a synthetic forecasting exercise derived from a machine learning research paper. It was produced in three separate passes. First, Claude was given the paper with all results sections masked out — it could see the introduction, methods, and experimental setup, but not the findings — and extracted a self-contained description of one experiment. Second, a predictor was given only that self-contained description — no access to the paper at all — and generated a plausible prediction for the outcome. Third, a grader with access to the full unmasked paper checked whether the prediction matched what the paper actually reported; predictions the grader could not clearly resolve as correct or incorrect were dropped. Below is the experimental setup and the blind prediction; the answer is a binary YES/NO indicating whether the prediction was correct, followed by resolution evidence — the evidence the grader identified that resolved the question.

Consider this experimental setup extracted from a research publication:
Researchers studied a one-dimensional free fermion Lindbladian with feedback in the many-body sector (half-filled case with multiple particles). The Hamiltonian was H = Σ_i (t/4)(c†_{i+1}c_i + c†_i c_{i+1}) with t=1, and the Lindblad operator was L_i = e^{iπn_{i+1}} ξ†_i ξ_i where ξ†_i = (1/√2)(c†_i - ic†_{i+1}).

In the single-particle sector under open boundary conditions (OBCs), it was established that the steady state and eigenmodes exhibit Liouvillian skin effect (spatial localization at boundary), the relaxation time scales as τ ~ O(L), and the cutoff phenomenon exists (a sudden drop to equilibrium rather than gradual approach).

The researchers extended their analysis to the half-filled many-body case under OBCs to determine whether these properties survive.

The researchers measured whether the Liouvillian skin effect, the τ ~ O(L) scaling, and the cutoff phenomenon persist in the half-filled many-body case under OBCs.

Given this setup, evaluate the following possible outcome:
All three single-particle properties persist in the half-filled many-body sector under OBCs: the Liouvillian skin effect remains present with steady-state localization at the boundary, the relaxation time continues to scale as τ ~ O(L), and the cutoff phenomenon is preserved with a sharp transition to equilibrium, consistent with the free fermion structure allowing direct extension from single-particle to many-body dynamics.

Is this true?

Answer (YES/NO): NO